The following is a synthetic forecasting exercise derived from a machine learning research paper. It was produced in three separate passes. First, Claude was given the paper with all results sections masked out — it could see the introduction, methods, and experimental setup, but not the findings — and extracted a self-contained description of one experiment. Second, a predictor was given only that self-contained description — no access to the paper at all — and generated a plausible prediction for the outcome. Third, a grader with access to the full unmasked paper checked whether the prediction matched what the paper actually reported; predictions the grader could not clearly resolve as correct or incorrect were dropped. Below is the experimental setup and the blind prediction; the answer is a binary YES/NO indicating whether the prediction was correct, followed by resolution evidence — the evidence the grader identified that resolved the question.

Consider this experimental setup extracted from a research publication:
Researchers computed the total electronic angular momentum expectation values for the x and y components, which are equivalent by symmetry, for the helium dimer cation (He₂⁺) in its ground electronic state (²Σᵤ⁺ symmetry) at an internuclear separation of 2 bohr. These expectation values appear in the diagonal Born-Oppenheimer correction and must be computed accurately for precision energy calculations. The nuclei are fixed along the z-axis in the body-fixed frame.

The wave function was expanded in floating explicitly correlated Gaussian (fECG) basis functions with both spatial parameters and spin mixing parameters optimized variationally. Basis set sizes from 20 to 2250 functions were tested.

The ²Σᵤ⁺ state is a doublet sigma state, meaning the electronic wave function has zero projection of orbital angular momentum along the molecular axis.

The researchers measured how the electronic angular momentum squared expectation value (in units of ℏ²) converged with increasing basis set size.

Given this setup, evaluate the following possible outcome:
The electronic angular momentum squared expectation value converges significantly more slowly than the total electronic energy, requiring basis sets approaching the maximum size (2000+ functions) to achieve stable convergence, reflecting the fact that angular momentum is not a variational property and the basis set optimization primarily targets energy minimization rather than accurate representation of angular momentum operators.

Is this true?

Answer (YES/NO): NO